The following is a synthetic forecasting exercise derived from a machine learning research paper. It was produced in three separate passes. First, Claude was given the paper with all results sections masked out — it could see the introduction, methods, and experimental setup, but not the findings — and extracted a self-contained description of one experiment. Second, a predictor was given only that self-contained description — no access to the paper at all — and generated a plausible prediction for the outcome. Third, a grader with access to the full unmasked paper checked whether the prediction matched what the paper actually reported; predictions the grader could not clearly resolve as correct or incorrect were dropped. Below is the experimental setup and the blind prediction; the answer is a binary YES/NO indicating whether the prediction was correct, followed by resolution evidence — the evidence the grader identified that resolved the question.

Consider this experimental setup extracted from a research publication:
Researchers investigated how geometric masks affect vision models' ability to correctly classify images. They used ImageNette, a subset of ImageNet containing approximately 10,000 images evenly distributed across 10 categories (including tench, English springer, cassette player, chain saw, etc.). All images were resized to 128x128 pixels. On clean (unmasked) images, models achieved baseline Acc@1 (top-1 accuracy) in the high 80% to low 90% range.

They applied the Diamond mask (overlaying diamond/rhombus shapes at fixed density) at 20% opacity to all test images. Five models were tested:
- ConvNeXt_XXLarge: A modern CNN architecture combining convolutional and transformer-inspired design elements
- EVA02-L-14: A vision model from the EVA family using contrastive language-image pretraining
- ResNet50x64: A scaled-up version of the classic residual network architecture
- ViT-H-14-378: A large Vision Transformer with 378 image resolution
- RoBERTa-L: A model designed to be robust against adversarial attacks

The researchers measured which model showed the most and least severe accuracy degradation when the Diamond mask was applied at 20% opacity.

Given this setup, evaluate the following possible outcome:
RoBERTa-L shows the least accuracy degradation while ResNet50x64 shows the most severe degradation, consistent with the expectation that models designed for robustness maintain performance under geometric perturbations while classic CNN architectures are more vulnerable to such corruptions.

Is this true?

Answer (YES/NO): NO